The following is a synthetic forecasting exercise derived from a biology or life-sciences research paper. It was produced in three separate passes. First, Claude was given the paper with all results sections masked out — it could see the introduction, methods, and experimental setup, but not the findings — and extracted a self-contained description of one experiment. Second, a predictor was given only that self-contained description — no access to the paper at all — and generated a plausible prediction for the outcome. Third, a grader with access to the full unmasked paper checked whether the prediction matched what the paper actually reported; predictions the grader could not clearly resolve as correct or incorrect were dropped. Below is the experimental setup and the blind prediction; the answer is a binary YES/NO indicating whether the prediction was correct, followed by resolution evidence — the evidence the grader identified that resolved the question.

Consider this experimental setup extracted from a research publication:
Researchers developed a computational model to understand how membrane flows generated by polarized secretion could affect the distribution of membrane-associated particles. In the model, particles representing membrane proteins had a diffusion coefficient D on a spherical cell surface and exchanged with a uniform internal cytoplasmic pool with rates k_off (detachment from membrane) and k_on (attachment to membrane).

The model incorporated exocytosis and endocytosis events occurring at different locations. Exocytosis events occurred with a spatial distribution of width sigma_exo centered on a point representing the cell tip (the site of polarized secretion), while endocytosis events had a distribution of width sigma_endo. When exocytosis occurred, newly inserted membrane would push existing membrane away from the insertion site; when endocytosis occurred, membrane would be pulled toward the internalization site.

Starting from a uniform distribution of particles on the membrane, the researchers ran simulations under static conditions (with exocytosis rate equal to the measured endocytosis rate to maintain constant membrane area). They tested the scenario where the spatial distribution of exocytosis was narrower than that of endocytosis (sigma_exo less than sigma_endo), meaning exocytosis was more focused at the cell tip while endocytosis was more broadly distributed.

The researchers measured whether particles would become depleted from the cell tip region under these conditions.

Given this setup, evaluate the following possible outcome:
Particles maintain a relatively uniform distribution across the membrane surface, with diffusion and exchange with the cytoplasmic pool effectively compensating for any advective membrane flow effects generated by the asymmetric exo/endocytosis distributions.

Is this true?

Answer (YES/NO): NO